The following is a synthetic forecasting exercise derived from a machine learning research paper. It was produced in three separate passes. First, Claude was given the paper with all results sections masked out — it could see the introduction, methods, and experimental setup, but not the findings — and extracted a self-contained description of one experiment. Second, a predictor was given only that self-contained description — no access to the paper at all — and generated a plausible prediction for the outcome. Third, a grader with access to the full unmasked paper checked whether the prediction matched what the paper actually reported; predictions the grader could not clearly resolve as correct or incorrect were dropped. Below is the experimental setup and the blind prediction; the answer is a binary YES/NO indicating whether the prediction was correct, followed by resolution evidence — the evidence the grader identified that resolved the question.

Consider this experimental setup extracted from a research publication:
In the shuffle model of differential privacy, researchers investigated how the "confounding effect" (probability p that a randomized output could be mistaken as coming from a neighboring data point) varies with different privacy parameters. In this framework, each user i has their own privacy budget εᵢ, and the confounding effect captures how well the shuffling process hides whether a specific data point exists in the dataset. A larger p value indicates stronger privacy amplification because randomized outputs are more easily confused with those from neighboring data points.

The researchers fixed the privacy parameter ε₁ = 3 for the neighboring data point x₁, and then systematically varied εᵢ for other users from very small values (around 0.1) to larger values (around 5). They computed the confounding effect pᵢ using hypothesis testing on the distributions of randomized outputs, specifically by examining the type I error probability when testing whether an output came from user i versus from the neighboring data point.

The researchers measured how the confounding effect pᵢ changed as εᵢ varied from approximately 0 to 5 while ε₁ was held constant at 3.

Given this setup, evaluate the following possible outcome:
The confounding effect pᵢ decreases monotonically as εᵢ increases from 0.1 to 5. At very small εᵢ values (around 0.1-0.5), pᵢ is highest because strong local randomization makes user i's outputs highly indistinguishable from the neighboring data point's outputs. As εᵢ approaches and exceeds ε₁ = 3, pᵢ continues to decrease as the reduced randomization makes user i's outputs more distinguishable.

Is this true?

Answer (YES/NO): NO